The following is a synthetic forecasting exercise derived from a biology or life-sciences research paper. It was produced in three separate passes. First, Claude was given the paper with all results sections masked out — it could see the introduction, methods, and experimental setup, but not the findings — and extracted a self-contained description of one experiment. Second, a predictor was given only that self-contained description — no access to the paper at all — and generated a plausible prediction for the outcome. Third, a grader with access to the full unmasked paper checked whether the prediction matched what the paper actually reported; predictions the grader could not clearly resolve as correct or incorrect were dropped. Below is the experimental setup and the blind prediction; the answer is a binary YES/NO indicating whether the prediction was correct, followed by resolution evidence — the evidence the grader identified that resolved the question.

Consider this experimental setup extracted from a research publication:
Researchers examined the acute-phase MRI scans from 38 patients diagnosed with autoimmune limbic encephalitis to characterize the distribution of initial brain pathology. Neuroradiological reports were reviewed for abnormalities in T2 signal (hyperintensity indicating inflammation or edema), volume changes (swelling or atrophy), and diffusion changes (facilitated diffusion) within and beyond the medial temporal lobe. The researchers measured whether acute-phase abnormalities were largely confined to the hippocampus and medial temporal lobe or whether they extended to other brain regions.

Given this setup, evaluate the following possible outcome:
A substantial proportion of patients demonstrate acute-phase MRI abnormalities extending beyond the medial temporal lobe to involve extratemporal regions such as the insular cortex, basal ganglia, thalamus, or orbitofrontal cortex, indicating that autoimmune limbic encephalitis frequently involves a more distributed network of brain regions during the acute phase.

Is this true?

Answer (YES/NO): NO